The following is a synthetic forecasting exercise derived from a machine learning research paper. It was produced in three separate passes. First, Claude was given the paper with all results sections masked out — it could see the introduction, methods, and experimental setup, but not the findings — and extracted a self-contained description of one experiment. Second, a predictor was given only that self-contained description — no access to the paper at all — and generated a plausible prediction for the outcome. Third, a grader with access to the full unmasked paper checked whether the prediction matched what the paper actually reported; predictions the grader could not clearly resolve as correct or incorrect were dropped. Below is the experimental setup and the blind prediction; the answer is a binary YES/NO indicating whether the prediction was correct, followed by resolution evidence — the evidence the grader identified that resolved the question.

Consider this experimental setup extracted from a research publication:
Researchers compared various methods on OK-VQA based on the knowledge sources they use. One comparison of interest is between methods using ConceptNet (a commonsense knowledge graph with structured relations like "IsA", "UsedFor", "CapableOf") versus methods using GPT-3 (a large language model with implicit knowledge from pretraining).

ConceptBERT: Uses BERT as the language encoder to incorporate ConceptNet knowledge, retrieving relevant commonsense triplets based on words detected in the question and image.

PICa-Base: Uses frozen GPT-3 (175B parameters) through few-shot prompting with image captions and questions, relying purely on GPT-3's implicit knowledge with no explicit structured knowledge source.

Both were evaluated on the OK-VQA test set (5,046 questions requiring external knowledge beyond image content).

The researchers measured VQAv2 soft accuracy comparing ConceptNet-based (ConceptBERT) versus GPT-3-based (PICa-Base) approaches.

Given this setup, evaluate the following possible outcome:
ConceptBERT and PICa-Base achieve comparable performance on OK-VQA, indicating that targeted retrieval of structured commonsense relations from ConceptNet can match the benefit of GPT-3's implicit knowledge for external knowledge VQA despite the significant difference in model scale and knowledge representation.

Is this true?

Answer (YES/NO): NO